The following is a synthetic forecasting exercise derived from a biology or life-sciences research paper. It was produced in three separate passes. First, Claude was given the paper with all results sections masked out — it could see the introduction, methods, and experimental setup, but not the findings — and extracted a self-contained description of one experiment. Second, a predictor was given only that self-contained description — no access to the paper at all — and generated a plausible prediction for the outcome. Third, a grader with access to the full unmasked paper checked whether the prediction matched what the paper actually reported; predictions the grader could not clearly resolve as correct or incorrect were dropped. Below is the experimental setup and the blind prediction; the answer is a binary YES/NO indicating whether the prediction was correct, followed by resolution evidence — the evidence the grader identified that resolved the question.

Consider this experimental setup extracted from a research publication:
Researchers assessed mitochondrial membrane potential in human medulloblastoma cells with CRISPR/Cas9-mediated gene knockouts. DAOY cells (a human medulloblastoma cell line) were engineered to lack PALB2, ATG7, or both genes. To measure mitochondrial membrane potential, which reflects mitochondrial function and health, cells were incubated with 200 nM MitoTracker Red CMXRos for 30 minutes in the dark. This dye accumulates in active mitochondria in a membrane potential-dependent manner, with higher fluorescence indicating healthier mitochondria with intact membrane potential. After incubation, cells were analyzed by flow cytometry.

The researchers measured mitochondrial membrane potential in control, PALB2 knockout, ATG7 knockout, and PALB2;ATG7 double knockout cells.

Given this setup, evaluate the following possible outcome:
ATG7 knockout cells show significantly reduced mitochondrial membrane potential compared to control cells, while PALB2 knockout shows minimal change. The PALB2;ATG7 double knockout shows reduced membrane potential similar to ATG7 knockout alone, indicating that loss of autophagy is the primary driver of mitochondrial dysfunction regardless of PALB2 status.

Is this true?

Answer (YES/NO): NO